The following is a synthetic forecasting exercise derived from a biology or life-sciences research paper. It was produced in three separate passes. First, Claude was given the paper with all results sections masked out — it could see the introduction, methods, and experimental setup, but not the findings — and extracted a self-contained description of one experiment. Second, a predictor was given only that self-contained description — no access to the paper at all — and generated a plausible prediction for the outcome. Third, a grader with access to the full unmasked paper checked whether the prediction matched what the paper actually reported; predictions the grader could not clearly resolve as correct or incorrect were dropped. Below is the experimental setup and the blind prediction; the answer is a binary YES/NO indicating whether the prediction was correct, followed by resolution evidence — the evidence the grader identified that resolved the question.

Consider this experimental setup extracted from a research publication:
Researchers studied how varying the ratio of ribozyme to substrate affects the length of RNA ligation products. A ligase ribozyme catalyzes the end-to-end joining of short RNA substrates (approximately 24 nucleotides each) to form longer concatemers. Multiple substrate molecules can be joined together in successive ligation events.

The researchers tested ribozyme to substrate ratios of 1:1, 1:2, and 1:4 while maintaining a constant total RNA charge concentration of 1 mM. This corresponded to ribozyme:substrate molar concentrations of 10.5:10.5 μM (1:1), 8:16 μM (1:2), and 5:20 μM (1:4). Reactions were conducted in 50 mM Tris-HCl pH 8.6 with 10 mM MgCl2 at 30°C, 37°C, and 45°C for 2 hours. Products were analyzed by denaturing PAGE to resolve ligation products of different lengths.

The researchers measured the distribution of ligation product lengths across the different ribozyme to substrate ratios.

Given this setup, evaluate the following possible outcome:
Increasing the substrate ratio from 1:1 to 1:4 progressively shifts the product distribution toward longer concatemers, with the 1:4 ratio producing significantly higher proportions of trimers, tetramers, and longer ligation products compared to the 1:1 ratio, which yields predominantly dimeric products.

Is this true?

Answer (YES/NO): NO